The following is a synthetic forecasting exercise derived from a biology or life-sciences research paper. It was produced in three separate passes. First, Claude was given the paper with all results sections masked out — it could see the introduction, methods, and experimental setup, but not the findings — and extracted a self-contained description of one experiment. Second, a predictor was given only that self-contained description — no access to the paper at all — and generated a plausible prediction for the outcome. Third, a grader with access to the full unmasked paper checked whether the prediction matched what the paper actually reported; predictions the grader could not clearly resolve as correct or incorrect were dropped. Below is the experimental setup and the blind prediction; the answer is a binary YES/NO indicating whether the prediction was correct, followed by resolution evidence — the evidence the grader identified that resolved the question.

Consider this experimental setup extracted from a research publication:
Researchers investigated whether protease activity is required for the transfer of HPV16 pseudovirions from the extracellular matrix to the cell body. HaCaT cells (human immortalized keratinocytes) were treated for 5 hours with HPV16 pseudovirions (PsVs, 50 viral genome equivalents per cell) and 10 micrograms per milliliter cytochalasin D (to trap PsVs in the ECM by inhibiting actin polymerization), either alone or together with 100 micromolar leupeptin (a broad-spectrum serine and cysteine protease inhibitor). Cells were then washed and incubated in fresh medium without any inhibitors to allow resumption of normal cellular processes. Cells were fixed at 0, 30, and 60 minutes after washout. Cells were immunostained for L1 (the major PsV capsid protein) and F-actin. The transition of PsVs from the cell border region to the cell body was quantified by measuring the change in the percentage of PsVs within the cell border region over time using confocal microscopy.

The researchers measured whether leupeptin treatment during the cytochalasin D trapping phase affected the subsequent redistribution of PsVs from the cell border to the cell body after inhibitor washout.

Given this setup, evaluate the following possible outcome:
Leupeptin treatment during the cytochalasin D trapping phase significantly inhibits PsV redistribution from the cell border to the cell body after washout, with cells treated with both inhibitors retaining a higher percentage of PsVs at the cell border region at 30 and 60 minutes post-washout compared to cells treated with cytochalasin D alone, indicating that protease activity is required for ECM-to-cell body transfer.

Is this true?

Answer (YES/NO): YES